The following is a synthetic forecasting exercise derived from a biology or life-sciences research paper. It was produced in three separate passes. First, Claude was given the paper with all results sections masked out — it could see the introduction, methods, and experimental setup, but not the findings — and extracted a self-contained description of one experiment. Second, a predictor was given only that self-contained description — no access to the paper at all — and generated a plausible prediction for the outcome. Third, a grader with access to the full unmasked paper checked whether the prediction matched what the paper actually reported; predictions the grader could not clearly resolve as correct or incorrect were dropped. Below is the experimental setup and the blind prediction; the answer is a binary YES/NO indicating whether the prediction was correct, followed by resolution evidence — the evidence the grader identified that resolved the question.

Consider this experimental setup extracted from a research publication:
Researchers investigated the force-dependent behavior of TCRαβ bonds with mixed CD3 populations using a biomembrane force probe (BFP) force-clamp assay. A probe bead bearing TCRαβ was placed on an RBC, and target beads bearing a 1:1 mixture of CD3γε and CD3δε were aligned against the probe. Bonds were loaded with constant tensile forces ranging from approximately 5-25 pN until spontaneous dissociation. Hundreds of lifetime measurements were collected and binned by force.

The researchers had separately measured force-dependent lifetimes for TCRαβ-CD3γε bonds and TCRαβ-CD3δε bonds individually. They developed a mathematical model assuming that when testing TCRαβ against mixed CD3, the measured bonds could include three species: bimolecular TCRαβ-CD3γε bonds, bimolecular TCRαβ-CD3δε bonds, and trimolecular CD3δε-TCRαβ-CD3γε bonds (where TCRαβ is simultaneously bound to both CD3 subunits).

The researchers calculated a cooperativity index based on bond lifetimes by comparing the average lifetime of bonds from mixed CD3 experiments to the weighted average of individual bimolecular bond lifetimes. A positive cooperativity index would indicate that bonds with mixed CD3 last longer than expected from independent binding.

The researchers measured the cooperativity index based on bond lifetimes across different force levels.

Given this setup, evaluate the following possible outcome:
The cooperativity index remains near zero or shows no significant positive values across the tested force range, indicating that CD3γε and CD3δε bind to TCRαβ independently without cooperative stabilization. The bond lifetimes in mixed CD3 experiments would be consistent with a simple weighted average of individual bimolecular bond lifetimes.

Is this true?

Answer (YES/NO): NO